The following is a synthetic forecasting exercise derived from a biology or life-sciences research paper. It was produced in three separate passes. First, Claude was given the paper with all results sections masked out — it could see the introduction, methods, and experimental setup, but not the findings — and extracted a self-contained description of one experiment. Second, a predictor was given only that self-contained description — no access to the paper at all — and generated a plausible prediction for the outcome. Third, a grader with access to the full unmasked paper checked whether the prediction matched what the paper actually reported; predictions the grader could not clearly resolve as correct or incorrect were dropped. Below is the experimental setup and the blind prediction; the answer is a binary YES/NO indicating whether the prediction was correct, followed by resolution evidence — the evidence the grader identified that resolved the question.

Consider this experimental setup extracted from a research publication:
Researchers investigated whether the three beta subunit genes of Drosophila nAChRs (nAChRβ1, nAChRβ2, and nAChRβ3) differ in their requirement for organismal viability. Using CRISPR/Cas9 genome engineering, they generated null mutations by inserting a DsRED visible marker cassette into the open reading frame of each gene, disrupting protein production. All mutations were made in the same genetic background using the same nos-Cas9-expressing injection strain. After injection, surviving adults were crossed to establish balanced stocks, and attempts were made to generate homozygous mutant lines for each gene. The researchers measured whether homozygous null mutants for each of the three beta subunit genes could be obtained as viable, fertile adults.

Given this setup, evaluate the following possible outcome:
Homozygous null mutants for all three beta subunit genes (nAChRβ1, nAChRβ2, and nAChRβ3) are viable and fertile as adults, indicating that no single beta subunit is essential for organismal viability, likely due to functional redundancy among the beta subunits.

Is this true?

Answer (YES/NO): NO